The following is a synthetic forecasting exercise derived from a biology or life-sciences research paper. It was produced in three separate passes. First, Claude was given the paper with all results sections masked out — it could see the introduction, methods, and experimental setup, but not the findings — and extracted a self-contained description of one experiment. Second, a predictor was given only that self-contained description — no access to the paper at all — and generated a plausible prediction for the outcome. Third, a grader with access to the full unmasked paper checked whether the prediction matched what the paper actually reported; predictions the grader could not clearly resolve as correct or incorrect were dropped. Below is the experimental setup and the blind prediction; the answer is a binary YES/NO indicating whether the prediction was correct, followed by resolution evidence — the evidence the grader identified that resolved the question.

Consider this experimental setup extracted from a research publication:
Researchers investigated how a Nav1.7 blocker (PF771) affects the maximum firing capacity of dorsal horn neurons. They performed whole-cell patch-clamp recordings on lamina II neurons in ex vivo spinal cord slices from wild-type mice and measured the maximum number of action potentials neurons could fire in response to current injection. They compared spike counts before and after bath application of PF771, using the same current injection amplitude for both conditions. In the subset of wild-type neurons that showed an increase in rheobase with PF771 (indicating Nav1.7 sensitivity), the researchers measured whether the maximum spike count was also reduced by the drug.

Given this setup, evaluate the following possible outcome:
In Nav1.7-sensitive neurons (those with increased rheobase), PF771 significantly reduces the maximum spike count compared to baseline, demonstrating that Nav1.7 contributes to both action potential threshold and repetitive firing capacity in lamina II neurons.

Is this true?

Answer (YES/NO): YES